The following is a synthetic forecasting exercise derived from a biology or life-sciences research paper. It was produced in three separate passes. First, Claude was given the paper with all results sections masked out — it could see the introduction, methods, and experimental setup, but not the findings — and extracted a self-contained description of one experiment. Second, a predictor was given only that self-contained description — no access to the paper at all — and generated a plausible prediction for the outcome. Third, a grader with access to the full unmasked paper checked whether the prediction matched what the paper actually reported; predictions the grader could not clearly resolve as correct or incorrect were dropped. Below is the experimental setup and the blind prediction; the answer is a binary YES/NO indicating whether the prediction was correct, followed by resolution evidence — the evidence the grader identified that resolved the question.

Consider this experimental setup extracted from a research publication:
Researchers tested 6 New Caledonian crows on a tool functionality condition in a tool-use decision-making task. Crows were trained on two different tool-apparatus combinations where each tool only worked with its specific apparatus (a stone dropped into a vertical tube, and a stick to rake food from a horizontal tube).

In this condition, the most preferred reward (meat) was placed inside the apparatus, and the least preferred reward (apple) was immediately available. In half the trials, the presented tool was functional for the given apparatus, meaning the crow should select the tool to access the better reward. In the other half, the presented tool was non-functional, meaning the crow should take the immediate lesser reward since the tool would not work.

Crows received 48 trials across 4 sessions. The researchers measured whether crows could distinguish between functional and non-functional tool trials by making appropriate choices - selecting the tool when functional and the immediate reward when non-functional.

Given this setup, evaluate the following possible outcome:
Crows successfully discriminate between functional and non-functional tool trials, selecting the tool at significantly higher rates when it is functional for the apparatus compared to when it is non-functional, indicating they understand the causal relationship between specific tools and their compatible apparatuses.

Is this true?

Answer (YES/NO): NO